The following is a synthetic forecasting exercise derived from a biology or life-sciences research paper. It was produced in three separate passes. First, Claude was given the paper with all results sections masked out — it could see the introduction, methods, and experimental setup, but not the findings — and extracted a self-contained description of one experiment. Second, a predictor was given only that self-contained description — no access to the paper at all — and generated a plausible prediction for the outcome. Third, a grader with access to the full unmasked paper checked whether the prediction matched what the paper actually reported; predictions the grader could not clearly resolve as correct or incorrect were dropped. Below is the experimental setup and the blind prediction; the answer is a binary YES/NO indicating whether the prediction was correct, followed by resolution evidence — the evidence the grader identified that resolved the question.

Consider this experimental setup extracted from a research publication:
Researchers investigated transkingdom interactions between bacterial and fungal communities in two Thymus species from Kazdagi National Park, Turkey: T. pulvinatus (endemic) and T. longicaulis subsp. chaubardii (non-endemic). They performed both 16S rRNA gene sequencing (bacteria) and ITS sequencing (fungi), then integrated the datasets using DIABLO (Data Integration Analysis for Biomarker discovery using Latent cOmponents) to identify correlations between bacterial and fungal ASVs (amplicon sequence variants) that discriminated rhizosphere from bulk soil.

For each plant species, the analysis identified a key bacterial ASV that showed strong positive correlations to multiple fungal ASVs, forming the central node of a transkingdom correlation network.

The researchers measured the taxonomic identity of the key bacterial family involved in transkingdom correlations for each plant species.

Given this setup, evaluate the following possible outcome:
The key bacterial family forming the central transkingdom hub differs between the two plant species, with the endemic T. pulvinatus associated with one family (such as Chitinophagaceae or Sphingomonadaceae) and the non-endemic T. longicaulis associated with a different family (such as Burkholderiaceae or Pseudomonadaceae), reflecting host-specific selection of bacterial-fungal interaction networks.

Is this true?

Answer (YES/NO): YES